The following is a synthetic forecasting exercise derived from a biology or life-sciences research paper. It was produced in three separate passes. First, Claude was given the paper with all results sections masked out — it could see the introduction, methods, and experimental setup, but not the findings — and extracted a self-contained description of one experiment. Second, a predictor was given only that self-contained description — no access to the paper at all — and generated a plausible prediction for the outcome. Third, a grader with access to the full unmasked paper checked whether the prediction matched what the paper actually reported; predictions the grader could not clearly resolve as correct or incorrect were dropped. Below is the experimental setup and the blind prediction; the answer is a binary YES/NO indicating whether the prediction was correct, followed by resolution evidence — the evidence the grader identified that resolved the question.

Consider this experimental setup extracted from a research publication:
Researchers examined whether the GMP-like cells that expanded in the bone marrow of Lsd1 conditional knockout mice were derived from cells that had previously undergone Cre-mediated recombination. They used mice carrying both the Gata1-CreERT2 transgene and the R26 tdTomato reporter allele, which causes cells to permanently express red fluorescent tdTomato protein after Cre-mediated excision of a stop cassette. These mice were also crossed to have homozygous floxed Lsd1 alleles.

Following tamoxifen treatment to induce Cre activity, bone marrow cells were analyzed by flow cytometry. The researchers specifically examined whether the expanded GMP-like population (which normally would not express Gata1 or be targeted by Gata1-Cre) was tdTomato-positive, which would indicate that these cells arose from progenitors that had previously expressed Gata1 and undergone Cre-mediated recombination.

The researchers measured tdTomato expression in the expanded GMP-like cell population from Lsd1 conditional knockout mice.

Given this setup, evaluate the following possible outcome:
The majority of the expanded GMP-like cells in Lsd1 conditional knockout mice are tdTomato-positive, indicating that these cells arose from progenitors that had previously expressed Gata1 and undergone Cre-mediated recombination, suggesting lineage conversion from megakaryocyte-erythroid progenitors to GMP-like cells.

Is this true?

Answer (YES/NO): YES